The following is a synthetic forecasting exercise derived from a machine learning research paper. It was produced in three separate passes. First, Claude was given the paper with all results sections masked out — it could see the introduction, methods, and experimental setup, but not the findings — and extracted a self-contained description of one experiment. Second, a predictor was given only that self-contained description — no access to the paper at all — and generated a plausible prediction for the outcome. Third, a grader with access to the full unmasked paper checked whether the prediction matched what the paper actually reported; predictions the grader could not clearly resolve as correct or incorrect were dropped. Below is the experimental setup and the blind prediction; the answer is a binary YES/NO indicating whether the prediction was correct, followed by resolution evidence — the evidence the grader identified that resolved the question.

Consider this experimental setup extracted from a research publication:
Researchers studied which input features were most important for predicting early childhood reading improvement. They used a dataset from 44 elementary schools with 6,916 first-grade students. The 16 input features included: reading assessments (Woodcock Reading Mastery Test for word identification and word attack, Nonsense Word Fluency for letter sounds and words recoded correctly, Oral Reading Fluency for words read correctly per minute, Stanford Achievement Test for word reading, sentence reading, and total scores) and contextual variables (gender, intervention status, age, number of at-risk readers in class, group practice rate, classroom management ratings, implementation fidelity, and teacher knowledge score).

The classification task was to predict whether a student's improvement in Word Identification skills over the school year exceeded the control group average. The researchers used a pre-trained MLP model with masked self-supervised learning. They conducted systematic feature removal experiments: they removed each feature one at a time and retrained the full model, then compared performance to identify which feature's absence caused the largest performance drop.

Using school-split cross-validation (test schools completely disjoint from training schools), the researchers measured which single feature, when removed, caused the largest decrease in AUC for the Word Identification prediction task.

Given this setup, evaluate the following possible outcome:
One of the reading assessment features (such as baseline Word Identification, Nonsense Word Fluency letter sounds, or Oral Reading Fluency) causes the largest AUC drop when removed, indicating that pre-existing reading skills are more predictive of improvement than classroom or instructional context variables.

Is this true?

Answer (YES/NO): YES